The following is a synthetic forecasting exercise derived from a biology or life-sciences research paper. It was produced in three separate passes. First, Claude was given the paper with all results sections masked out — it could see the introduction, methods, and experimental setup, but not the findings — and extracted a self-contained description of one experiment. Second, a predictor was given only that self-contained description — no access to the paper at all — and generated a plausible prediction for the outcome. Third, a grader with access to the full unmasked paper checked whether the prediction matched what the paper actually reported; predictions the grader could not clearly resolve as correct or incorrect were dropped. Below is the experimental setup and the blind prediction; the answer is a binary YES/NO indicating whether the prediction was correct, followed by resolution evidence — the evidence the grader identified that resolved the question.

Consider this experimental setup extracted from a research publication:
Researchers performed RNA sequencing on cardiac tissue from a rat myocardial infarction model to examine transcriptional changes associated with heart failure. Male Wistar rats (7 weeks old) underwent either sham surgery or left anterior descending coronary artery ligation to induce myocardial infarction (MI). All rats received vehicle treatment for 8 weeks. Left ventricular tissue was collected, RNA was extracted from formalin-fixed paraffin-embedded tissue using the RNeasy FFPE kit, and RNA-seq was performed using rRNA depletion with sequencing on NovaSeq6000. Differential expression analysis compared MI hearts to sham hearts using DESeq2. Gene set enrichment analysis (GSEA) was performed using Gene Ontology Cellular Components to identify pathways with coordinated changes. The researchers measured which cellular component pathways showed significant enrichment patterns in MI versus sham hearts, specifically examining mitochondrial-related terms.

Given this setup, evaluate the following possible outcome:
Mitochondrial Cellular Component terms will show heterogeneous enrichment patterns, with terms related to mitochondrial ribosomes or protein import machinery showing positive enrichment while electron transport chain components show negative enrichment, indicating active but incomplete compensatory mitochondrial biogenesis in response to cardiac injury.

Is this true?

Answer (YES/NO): NO